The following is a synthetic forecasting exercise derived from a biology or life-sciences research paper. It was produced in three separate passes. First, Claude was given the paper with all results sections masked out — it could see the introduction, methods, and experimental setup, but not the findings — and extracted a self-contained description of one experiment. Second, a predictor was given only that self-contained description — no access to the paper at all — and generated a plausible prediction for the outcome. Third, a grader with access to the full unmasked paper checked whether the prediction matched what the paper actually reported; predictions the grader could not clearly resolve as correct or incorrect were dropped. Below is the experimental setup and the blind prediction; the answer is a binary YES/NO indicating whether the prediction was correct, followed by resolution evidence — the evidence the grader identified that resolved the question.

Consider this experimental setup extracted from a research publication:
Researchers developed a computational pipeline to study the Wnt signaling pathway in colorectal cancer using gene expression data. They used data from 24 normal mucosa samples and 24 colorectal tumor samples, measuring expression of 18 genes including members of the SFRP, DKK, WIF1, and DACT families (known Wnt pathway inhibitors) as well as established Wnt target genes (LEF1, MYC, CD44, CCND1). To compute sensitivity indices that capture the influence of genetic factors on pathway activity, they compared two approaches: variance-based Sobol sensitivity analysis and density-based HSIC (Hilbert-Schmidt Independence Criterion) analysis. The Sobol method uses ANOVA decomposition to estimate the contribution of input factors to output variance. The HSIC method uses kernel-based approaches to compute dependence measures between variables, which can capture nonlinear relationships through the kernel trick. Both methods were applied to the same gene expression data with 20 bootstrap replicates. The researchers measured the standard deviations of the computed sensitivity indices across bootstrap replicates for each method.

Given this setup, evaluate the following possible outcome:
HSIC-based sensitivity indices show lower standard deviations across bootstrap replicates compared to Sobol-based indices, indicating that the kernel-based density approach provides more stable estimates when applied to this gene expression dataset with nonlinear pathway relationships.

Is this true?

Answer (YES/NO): YES